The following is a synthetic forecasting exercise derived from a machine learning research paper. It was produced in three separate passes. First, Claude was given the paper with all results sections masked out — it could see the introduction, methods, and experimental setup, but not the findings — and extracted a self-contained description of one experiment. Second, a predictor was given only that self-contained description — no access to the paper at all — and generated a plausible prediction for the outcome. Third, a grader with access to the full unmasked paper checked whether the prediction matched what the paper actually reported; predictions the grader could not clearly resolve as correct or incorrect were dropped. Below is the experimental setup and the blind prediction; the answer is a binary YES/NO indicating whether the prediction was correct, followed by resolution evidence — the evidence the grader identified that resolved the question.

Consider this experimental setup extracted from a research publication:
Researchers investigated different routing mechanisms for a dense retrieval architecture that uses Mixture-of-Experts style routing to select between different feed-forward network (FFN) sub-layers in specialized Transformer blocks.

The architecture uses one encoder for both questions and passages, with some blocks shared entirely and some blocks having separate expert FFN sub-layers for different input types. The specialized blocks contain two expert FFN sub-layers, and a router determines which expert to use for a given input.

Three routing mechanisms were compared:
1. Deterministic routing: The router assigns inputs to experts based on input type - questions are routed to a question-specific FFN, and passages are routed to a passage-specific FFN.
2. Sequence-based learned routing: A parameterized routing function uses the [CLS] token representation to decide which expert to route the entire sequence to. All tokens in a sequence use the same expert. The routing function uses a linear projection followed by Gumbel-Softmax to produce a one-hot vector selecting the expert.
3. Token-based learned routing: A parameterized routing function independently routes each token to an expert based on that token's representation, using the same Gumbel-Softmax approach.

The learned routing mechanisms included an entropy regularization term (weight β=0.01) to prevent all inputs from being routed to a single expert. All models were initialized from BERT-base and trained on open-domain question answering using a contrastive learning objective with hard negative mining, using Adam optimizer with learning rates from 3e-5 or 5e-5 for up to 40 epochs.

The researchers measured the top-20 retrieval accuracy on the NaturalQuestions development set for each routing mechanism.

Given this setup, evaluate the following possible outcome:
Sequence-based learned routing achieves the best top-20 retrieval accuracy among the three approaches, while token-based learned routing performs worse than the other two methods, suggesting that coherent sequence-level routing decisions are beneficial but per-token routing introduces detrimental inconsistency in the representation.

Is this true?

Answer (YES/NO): NO